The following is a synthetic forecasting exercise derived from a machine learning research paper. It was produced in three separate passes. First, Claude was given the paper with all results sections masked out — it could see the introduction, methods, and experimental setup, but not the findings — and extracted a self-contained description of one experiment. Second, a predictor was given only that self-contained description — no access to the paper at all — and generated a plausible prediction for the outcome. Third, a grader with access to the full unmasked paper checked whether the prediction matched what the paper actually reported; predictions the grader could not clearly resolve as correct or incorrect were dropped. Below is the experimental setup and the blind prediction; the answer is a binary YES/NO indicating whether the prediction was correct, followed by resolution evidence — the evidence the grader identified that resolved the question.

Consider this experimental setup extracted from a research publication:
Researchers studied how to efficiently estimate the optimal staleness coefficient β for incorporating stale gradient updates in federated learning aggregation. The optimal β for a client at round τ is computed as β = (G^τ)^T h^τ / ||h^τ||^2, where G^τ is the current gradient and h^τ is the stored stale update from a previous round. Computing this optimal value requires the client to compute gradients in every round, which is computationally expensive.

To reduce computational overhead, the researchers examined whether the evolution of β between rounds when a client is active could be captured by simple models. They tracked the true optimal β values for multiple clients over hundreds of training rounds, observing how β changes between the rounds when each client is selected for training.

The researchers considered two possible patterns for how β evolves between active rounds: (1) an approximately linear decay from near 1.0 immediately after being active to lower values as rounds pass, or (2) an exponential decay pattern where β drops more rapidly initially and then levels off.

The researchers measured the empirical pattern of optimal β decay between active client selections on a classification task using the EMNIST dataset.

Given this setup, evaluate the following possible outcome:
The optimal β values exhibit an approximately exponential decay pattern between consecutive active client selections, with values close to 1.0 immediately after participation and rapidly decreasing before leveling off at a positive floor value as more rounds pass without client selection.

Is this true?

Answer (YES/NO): NO